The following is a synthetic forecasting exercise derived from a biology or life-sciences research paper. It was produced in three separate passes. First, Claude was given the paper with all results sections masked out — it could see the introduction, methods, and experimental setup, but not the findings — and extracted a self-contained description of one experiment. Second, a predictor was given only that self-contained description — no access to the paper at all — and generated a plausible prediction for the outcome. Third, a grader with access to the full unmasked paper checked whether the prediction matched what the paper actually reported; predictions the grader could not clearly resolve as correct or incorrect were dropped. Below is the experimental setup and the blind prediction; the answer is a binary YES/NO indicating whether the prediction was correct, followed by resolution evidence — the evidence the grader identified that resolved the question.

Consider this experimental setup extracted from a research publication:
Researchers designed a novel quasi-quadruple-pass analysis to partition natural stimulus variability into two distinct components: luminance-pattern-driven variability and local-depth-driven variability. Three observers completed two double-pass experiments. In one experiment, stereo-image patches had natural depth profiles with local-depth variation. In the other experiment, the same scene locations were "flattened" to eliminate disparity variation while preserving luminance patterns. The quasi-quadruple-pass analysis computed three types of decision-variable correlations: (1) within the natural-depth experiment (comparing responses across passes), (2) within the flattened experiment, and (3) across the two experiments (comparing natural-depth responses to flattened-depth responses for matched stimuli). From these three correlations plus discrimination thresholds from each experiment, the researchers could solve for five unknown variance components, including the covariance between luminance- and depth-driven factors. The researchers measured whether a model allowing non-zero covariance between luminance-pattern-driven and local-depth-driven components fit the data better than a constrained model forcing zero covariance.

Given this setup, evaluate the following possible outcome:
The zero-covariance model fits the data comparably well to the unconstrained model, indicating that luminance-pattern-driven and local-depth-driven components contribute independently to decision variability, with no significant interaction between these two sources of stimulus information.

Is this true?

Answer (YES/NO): YES